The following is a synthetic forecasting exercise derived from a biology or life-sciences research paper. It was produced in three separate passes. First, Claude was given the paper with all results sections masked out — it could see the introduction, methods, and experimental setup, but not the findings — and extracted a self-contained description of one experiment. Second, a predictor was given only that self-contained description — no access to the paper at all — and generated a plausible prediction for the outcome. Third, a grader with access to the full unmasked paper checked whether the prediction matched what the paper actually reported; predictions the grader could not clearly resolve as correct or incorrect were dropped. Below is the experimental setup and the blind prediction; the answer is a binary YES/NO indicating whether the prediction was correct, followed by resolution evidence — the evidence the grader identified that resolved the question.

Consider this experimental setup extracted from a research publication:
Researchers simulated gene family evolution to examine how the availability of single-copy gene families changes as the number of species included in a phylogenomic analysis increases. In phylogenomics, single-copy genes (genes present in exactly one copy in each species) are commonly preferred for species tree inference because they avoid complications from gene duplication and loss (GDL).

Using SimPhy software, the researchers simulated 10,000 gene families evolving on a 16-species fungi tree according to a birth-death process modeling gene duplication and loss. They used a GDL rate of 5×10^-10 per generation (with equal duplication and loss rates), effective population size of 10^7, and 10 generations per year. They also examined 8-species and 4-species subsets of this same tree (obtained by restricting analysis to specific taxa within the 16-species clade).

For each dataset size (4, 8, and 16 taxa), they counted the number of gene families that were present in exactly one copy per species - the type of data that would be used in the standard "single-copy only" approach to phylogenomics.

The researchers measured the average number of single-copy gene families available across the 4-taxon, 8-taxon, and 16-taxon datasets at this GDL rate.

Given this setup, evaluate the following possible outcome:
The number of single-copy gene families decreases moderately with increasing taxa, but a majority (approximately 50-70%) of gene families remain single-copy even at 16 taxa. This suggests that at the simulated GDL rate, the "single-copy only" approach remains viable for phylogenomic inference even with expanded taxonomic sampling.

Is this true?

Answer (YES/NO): NO